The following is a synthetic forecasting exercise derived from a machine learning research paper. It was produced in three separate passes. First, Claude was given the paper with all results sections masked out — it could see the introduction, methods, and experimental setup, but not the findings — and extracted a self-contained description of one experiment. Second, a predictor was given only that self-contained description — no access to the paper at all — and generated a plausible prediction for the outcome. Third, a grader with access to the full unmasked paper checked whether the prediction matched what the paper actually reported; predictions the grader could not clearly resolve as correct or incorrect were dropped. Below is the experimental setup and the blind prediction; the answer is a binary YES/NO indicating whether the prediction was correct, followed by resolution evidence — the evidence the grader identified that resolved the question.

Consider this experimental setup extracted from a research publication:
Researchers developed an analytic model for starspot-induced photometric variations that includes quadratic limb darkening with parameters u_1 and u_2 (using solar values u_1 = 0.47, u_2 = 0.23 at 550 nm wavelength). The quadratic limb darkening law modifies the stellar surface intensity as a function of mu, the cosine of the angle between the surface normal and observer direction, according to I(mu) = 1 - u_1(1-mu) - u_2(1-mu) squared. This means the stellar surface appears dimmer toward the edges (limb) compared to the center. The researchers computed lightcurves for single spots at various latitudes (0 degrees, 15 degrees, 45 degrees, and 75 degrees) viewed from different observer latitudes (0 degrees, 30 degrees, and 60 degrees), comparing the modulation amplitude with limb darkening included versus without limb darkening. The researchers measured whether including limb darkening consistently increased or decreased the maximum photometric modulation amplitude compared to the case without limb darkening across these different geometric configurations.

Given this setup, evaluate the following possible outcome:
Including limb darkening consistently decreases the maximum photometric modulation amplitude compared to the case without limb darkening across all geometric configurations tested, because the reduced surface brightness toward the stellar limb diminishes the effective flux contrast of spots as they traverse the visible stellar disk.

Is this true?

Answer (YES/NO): NO